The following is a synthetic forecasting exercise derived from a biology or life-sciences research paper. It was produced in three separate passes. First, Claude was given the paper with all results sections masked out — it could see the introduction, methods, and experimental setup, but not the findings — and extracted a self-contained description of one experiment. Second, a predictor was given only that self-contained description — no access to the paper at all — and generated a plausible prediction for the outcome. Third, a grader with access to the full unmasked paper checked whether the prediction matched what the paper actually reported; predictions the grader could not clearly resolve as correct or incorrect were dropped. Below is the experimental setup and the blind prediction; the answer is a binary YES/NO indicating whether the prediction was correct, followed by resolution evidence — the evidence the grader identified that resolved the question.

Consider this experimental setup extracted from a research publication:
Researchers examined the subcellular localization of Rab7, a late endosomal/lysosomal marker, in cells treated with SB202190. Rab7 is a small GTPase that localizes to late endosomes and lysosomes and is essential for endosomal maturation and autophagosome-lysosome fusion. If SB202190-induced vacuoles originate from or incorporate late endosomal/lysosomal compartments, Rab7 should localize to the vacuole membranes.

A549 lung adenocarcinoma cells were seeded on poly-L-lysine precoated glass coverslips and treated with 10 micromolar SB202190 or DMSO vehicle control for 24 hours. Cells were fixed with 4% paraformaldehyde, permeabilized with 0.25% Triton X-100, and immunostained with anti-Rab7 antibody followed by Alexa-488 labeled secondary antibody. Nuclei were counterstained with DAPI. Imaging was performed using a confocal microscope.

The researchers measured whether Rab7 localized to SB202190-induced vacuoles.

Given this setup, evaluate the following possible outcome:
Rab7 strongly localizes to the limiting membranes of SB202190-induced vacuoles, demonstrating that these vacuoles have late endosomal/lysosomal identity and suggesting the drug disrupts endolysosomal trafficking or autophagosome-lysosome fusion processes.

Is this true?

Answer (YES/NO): YES